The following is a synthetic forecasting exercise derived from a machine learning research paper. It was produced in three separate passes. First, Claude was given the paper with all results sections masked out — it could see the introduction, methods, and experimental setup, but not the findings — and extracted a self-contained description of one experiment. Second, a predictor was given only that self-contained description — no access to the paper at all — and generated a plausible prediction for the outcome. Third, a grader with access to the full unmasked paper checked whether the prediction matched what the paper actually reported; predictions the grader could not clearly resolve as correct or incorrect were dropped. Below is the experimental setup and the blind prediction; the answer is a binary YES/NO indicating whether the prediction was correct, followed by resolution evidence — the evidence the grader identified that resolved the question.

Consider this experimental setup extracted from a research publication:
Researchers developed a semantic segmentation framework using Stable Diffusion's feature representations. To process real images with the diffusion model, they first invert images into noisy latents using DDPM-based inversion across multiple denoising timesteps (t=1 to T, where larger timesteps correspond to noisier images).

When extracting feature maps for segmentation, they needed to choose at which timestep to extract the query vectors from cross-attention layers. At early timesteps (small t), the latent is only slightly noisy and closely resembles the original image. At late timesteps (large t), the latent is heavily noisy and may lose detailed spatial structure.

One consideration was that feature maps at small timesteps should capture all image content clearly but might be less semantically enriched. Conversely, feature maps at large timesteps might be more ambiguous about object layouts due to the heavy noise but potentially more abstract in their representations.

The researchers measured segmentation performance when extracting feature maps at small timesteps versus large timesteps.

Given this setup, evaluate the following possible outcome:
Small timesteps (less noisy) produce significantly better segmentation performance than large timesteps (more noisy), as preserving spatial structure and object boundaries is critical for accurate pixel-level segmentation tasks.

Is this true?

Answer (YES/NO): YES